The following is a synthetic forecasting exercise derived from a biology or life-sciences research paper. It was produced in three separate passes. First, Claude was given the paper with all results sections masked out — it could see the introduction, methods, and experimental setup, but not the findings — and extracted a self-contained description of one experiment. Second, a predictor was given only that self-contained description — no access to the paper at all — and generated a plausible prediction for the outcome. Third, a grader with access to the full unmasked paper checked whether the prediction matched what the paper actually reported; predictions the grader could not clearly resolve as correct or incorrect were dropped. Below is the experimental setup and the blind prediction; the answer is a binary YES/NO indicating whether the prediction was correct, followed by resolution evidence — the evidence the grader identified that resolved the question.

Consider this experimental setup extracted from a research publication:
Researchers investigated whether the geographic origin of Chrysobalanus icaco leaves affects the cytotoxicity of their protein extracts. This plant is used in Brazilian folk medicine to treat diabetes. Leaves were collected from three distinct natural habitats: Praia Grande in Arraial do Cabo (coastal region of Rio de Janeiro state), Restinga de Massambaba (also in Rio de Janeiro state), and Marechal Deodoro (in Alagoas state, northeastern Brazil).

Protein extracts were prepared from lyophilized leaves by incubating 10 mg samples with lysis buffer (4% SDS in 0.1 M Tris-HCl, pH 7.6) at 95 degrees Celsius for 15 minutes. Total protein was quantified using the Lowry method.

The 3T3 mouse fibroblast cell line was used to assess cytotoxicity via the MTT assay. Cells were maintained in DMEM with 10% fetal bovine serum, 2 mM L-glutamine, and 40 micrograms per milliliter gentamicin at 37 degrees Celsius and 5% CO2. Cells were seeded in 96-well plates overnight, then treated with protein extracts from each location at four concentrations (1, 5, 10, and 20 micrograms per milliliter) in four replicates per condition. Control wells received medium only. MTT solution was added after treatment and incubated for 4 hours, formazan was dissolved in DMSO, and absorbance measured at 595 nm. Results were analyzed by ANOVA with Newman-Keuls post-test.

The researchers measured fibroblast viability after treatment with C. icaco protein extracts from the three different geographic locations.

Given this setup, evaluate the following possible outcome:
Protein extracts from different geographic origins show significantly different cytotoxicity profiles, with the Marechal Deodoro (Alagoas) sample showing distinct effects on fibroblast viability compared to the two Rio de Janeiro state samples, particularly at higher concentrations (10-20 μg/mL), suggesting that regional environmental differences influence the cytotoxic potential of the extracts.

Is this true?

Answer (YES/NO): NO